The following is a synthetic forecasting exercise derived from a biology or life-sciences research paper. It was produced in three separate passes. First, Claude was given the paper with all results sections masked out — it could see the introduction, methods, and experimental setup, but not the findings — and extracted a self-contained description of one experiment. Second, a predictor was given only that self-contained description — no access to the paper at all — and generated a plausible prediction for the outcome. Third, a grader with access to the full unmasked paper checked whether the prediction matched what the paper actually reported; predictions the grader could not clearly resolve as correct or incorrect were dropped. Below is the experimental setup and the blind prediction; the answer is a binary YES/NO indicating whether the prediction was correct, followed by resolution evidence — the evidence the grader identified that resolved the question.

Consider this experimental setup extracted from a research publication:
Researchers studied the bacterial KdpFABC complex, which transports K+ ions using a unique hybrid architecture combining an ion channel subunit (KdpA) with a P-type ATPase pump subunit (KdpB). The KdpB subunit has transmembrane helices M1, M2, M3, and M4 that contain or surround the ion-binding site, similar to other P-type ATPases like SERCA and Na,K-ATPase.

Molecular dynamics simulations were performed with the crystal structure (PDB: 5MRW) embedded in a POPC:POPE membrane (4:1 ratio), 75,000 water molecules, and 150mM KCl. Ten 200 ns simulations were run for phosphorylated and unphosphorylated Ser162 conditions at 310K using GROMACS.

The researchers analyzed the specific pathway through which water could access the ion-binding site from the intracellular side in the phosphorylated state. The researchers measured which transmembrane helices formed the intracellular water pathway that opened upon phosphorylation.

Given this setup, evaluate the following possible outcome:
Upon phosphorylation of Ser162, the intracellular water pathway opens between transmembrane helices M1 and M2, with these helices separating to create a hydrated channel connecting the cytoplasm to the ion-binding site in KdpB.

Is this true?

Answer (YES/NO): YES